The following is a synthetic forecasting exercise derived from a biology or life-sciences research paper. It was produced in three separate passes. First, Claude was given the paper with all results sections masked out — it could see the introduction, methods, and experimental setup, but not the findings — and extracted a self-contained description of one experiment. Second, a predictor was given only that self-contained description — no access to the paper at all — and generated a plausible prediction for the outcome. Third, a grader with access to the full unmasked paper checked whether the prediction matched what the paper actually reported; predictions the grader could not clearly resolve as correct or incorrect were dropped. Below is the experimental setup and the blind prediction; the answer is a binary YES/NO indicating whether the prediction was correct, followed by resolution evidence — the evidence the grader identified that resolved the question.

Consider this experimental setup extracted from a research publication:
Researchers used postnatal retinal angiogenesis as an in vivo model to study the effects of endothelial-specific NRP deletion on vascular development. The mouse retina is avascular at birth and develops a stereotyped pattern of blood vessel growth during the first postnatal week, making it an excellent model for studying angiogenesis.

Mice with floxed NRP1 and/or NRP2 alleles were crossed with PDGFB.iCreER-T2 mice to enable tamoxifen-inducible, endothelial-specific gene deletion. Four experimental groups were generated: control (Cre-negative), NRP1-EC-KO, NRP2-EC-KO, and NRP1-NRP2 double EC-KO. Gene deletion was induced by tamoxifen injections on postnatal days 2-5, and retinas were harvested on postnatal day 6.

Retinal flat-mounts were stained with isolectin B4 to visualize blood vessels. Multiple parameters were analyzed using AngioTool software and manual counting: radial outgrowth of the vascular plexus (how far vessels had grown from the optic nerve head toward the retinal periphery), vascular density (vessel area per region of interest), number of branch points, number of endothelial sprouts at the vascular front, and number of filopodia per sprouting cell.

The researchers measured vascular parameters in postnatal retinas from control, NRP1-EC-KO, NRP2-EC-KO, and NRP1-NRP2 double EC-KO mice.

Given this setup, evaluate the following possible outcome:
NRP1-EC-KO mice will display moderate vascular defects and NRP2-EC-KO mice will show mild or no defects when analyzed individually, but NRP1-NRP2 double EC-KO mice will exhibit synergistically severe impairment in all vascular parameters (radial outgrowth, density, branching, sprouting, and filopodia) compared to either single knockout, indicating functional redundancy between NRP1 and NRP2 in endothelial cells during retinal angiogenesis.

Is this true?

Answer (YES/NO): NO